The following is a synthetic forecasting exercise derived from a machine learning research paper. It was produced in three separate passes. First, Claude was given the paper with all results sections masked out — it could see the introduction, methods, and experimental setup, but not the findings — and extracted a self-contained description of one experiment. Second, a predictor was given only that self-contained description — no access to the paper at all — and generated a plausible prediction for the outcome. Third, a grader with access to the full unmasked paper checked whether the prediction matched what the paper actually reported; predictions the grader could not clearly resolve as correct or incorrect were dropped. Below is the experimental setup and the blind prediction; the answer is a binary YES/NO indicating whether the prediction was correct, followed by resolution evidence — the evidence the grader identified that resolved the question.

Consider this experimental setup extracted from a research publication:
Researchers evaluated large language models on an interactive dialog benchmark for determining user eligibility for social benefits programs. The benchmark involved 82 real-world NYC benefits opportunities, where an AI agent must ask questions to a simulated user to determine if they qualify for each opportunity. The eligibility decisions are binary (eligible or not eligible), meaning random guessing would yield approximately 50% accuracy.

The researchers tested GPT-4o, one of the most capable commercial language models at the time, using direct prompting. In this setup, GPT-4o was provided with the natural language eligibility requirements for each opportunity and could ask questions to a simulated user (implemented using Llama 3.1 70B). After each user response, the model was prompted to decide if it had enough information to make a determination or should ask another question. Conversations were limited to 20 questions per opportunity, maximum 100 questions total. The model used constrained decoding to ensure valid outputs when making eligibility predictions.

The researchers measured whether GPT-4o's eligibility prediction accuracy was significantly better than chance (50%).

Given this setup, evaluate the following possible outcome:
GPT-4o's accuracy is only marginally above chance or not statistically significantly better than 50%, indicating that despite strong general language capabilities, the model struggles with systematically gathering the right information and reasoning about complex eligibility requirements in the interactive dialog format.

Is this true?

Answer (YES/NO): YES